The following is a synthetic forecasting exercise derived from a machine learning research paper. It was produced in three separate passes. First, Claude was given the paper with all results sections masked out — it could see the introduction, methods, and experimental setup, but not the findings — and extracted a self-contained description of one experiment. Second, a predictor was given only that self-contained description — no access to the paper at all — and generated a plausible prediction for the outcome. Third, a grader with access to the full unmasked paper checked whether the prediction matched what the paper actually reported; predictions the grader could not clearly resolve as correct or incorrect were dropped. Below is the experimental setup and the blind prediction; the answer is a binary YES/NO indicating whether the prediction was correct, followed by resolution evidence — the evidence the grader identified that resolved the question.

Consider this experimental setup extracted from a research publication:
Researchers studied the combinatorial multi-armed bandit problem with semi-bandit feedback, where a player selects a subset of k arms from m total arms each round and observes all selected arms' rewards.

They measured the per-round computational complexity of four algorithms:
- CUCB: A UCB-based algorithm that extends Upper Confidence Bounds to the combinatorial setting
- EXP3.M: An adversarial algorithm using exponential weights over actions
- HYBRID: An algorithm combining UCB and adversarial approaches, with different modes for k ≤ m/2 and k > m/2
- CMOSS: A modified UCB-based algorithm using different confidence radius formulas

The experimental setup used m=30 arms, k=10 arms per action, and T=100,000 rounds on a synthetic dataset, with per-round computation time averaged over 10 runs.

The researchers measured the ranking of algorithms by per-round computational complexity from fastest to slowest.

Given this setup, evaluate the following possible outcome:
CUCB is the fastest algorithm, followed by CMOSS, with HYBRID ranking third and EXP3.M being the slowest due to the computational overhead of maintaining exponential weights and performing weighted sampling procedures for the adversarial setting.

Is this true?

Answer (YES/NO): NO